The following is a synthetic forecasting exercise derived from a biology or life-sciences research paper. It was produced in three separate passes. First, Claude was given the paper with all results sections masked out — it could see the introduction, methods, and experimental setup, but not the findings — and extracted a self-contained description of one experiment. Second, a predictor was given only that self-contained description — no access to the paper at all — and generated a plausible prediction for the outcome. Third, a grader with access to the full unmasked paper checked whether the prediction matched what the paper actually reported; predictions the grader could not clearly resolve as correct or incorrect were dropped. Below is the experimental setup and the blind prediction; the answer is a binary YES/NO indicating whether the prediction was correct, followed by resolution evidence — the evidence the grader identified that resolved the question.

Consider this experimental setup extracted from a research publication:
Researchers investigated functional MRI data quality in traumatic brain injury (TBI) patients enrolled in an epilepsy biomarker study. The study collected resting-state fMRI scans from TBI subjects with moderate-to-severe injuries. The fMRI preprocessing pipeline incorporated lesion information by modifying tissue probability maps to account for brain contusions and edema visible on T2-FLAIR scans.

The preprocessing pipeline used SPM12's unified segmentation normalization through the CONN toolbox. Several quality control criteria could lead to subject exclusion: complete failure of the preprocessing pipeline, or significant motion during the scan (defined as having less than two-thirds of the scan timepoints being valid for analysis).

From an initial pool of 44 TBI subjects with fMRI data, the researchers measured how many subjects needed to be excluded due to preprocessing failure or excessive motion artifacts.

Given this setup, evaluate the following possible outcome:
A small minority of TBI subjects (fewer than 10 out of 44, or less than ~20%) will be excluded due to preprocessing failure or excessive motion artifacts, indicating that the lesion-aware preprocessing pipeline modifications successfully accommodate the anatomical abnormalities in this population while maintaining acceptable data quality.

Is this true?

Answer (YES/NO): YES